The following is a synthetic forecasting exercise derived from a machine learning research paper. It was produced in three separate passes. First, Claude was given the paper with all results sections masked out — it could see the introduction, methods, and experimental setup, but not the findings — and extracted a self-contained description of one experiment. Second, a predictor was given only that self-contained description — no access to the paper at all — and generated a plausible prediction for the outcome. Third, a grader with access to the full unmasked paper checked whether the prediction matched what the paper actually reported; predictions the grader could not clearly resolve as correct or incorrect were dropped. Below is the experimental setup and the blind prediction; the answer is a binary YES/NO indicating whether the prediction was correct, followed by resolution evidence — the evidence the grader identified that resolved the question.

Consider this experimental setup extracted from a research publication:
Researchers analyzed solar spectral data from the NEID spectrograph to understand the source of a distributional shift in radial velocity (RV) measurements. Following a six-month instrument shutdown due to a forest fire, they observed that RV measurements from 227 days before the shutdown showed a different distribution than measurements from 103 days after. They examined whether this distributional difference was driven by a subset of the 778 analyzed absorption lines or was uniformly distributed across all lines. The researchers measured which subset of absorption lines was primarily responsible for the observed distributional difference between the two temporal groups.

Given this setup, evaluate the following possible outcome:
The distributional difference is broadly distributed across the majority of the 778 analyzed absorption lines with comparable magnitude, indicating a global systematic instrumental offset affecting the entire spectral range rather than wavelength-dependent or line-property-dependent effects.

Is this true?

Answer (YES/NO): NO